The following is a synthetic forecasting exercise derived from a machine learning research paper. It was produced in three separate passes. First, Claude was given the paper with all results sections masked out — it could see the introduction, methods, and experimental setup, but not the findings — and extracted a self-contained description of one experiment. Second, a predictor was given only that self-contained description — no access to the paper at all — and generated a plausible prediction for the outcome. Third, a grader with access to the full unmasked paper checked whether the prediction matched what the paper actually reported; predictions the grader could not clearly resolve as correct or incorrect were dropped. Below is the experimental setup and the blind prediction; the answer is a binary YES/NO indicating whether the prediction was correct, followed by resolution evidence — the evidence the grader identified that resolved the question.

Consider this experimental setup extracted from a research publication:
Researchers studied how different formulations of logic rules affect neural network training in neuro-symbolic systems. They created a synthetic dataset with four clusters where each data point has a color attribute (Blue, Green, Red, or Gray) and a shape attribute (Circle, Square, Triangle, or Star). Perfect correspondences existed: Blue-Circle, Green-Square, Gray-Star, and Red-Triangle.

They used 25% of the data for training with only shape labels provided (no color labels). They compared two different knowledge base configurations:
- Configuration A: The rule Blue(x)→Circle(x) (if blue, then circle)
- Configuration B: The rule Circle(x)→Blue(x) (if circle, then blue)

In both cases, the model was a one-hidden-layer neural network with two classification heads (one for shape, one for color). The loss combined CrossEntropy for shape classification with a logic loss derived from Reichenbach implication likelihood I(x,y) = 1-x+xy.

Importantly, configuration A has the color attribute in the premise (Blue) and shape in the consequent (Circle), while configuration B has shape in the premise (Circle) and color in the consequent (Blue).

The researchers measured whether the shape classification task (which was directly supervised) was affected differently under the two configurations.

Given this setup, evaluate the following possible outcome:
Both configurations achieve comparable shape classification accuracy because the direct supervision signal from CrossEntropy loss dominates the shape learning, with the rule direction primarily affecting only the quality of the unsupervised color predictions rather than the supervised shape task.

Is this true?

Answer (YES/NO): NO